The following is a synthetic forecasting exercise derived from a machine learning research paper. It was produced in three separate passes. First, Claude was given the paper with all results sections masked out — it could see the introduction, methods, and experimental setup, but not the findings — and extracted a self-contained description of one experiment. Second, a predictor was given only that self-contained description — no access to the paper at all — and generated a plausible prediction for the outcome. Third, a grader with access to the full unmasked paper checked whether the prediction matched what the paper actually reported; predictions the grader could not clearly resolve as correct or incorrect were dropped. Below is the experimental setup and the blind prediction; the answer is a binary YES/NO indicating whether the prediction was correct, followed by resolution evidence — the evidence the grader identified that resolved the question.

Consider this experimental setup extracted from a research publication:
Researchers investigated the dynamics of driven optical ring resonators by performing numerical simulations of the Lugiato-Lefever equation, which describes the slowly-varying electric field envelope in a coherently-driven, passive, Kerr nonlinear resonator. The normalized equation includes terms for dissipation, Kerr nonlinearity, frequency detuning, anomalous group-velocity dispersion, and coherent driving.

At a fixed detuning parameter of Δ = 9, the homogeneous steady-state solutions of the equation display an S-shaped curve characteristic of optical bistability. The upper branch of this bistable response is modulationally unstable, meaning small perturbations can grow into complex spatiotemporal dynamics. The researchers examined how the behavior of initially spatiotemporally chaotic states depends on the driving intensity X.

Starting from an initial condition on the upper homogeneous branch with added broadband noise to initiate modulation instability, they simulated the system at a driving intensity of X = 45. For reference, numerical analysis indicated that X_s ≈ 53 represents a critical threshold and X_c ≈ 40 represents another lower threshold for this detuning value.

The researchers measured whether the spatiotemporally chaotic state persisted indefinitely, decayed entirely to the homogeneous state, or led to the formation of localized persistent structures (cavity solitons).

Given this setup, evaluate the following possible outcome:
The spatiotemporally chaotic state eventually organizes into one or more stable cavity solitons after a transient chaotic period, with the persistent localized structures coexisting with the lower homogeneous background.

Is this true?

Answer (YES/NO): NO